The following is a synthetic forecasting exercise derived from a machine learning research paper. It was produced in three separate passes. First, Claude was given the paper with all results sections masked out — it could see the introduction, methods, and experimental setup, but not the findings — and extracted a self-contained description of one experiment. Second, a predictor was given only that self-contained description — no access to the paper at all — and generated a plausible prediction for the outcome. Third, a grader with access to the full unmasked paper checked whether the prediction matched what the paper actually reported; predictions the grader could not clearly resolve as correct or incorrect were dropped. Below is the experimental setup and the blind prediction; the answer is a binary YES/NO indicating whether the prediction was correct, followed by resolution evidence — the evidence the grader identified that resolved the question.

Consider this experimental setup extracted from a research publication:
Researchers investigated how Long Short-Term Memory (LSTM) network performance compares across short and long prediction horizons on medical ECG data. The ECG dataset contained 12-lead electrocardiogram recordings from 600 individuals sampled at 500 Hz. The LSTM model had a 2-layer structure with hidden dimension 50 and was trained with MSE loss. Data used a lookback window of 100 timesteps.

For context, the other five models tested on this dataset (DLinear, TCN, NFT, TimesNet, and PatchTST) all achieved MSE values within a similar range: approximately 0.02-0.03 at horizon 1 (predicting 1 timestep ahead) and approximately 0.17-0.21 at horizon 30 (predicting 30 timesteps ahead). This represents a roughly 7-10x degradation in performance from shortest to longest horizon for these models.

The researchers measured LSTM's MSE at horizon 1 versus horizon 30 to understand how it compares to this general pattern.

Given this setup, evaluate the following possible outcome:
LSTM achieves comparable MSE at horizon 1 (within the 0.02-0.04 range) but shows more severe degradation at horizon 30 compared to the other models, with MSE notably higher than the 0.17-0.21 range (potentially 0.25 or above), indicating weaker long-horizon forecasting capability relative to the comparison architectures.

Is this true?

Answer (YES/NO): NO